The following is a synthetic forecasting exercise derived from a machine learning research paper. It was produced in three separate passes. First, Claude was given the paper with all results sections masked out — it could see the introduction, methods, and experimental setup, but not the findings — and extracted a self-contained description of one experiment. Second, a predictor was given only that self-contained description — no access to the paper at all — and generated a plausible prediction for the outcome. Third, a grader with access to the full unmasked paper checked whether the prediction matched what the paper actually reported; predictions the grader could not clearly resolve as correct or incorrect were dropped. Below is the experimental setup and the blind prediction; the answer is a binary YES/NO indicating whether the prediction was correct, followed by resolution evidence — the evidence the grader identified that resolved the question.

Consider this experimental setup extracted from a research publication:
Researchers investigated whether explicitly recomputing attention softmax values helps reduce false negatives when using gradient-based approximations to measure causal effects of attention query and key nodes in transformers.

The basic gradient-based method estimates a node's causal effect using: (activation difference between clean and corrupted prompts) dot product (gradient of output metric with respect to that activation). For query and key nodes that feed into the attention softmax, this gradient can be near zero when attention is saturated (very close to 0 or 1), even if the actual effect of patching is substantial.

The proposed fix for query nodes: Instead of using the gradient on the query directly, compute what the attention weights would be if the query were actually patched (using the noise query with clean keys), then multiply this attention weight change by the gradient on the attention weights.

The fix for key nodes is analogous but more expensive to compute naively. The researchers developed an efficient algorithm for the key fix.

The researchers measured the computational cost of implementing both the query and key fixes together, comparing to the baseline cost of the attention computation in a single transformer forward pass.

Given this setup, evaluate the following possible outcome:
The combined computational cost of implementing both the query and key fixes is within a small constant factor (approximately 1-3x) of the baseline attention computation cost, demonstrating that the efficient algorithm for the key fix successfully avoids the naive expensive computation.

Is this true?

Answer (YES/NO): YES